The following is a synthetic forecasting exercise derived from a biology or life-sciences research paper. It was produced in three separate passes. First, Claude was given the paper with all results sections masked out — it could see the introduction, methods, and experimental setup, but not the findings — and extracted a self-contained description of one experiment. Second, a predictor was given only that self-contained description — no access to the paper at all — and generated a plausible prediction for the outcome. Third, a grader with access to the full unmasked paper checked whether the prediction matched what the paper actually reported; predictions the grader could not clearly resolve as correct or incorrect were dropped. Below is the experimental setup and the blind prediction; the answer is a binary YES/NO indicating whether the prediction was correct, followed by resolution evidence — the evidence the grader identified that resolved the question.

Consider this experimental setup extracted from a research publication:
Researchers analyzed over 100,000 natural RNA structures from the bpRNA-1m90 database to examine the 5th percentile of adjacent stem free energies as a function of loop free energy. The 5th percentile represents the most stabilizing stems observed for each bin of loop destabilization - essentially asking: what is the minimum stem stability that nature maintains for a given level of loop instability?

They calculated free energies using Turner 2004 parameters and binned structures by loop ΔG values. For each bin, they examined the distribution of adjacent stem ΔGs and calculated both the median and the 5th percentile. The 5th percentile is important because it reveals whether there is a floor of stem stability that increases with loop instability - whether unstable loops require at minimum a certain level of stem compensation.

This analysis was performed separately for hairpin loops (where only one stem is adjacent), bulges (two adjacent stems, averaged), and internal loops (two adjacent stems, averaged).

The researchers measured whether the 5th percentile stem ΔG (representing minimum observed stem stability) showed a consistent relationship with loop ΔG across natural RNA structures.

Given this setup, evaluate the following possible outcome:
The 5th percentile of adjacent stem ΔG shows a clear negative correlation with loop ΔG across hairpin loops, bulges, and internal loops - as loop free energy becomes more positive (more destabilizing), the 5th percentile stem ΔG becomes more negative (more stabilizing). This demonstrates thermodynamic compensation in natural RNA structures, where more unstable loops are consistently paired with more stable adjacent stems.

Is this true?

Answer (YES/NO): NO